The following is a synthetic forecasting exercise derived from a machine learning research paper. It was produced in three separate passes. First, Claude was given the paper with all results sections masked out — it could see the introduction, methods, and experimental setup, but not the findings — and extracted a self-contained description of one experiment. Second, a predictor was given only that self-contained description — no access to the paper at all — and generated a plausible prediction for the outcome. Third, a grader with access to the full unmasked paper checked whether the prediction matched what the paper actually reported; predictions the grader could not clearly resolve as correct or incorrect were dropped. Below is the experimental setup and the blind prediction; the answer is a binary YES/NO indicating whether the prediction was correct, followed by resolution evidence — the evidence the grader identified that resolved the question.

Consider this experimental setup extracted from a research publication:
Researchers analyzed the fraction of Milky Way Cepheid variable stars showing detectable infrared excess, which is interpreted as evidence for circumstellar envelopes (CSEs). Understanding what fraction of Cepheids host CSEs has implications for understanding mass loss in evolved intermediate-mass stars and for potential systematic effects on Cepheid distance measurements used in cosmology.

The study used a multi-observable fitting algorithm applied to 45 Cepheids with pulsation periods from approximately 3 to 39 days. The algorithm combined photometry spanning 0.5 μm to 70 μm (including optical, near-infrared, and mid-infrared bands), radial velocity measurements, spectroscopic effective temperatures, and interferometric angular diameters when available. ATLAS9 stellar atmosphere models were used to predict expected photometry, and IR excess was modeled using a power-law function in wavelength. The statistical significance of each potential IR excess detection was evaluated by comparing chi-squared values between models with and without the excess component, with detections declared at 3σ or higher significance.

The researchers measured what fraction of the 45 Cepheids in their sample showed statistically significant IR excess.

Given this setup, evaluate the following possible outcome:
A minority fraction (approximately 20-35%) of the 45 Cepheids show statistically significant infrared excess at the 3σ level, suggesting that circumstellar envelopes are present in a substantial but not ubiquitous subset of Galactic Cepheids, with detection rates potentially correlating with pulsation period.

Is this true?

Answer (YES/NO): NO